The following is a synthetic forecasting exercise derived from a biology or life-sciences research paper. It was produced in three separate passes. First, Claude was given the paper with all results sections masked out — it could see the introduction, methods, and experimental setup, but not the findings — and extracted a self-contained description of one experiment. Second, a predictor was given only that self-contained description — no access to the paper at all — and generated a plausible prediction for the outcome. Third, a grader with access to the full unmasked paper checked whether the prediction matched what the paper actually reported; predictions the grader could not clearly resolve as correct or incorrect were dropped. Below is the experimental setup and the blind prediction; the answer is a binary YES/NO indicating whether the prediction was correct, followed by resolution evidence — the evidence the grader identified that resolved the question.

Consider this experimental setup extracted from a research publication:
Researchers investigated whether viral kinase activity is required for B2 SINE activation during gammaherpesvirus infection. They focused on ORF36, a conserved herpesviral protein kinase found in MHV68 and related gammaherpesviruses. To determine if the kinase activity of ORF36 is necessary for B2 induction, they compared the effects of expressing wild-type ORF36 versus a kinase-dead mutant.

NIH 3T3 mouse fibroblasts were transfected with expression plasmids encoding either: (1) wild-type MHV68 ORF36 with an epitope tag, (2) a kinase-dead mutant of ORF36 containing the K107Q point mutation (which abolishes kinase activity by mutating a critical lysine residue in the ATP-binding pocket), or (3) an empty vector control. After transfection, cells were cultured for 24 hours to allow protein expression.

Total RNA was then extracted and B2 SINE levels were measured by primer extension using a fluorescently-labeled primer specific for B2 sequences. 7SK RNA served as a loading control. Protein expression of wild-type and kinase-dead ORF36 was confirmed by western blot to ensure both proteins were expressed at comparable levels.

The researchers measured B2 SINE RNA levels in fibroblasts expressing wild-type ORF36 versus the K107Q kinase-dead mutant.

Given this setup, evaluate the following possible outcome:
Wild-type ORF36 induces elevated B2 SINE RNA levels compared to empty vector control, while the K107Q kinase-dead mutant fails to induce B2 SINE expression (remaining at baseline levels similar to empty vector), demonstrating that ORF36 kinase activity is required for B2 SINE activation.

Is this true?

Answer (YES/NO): YES